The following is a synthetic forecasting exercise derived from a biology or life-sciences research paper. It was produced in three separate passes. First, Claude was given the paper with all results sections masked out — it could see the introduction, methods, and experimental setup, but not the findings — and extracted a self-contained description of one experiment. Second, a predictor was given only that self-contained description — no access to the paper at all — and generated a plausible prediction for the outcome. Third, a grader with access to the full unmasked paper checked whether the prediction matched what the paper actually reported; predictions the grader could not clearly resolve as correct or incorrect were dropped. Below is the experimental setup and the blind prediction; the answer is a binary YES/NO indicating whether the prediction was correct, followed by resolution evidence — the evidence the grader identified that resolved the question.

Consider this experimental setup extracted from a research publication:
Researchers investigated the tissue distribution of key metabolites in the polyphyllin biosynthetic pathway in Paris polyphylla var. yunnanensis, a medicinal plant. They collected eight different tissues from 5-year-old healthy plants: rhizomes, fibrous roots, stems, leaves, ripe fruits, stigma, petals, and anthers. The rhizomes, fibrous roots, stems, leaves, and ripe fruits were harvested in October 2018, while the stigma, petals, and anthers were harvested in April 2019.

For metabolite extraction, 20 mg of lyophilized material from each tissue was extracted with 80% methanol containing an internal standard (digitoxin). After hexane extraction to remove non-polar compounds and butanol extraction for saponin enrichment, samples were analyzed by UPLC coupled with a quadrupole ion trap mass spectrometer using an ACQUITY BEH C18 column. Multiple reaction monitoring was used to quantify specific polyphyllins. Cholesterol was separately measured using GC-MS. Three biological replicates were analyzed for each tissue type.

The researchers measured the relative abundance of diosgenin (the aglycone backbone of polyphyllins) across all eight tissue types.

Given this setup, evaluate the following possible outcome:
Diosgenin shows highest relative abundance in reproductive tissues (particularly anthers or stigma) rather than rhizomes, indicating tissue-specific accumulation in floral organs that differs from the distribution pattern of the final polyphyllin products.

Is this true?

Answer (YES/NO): NO